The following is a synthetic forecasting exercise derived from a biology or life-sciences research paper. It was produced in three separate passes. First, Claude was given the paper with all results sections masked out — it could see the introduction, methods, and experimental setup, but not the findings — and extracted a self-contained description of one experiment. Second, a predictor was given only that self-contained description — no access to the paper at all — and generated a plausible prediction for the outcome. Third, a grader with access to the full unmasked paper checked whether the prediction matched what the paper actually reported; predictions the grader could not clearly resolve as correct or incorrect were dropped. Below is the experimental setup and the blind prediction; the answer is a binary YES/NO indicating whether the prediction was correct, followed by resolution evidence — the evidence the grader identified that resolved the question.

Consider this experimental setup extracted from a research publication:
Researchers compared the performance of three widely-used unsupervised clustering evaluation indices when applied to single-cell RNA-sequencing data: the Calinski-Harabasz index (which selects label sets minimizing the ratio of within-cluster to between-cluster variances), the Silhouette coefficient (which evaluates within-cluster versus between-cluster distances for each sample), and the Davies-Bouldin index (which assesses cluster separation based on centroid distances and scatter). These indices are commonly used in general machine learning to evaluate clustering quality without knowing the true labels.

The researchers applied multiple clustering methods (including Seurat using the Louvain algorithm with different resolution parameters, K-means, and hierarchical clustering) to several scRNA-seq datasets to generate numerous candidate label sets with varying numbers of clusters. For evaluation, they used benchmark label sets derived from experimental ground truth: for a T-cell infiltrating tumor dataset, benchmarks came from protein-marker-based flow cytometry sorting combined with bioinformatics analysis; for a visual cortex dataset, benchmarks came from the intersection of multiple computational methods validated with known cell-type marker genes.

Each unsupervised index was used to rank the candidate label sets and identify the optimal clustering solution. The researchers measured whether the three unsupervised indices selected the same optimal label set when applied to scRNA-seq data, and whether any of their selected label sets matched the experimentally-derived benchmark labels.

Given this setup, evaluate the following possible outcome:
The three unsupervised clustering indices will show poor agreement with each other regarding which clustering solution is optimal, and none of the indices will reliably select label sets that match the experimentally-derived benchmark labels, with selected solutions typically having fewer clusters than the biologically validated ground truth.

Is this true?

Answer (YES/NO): NO